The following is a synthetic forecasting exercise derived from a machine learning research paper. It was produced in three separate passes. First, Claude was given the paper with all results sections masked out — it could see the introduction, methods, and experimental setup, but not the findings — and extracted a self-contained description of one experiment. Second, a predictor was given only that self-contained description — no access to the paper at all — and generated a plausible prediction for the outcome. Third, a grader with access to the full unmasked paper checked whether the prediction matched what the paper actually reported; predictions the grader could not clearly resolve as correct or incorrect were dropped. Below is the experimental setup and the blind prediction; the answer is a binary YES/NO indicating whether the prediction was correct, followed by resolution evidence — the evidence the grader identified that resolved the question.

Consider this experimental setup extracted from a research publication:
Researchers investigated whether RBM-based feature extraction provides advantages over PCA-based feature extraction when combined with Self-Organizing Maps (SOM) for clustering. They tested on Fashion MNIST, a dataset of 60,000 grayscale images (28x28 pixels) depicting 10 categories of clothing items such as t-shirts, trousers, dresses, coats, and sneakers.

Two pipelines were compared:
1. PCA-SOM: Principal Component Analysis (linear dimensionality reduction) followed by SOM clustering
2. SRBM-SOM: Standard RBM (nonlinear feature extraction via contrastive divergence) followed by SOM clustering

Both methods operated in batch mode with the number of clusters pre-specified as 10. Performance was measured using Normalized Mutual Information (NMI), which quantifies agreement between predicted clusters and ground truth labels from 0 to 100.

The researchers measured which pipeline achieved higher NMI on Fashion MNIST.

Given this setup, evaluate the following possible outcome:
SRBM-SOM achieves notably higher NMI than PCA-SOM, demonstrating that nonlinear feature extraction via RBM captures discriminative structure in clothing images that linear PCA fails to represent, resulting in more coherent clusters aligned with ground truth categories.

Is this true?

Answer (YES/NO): NO